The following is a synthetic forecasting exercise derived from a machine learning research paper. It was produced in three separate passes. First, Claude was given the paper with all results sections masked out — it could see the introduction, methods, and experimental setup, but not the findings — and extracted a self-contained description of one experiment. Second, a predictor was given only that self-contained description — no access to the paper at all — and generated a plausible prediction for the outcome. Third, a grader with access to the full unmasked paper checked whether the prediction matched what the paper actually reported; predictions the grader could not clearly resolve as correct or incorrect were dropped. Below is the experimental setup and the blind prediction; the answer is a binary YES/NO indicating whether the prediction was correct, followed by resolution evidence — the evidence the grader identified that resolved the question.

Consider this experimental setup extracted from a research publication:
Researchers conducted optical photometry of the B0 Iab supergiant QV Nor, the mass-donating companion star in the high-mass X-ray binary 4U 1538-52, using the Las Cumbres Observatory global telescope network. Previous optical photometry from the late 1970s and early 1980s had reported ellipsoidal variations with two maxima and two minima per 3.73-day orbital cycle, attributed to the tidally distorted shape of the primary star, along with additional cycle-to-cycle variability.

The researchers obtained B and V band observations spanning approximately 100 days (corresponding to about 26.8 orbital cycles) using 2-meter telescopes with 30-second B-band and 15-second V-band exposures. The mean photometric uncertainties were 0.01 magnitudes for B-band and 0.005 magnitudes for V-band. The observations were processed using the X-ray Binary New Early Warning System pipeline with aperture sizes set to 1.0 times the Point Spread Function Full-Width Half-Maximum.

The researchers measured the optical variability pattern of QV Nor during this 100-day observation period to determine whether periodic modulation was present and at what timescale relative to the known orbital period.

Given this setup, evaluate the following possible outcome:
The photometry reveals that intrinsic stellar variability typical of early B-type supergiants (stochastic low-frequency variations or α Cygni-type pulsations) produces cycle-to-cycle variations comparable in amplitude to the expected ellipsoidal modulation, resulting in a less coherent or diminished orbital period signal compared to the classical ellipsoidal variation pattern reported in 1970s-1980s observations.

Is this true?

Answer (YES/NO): NO